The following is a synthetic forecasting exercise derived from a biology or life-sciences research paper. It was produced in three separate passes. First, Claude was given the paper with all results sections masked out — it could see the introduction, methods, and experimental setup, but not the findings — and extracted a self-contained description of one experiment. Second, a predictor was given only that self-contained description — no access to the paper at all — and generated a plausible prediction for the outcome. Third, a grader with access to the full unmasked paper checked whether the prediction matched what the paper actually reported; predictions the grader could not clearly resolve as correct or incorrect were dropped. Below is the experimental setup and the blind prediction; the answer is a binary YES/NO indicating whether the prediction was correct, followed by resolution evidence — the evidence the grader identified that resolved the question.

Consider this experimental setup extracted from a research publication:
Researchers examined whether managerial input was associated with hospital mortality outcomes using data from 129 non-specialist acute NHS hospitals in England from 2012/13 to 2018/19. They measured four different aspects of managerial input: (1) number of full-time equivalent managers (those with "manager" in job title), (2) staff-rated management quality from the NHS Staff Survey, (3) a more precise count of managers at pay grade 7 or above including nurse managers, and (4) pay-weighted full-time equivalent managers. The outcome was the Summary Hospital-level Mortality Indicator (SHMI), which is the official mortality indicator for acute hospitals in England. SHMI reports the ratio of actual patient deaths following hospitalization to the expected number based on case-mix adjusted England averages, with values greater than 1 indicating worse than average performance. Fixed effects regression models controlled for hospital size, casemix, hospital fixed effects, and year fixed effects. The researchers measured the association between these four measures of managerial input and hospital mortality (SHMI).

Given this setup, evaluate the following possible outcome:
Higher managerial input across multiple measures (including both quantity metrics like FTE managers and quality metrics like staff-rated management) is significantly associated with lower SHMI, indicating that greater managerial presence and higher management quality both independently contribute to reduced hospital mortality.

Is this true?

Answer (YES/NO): NO